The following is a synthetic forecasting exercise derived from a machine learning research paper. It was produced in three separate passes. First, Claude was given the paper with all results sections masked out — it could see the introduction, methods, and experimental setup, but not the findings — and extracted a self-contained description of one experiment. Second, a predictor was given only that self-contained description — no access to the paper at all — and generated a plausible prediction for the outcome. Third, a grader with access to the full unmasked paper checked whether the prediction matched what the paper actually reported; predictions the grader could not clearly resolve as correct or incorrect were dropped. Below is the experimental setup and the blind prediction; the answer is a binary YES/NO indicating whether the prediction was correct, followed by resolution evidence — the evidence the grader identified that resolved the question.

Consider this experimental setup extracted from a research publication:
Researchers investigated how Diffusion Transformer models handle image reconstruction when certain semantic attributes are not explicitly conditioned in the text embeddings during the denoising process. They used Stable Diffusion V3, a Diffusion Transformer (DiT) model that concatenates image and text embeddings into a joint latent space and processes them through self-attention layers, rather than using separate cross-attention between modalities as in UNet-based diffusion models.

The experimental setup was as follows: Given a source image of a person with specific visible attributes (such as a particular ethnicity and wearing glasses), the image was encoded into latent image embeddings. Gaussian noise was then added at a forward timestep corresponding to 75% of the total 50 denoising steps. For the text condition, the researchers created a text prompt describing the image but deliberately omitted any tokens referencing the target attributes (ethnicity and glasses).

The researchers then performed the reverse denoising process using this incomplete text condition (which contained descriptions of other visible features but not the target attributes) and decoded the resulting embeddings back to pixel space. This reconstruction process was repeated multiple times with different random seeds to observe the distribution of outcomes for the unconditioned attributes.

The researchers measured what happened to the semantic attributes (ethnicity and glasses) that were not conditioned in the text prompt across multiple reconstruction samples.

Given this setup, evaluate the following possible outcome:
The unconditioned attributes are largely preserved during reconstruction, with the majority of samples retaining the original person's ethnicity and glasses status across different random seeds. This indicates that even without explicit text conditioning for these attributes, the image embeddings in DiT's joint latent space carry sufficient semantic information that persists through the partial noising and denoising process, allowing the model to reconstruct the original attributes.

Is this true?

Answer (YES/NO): NO